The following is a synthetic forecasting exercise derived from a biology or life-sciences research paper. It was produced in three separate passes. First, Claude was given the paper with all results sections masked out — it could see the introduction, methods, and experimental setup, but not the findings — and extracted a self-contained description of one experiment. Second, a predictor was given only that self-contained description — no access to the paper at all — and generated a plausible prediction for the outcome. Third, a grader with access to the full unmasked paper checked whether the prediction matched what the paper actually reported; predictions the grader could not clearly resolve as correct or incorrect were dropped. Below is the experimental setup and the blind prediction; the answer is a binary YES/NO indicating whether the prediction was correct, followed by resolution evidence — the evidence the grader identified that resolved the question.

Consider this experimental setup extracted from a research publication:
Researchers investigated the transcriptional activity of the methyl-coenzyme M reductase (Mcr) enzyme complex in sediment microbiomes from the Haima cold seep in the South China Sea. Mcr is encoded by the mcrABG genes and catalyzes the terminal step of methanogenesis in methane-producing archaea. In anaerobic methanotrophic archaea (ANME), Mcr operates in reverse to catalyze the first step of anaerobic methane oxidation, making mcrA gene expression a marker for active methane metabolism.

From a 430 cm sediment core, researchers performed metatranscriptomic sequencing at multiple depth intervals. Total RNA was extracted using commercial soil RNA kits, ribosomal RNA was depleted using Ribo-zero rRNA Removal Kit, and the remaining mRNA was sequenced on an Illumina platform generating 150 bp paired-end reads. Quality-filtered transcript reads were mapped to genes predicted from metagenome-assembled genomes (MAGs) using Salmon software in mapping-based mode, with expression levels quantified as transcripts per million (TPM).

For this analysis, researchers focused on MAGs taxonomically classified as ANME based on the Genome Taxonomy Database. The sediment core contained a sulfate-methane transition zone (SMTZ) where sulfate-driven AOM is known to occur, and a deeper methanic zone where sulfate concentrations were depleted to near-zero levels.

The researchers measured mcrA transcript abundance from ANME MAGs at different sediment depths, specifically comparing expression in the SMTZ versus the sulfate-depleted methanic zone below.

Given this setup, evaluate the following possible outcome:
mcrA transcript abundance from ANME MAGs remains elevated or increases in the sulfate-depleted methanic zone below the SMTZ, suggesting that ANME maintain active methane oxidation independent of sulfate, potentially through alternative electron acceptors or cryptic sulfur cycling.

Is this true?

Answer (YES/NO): YES